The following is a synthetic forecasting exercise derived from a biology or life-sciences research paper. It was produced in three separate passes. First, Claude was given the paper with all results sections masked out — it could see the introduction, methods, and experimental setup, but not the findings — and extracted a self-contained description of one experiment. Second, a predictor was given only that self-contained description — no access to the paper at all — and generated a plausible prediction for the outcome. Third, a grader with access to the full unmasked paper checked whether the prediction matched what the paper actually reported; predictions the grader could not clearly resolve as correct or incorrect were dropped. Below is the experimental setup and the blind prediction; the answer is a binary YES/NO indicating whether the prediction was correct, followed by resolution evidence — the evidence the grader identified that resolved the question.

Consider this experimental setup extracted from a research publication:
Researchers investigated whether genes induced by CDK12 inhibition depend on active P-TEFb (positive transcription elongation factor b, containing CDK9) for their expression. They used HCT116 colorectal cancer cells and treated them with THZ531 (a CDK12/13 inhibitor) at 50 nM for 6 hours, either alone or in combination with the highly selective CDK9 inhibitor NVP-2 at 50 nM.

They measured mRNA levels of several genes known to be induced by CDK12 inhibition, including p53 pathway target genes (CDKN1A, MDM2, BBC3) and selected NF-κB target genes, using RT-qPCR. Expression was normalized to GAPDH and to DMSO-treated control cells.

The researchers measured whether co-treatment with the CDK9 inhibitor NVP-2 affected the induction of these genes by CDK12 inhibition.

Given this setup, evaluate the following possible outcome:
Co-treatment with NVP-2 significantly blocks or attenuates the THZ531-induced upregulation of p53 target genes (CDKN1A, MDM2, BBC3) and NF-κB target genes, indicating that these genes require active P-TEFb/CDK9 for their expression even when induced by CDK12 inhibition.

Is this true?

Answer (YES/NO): YES